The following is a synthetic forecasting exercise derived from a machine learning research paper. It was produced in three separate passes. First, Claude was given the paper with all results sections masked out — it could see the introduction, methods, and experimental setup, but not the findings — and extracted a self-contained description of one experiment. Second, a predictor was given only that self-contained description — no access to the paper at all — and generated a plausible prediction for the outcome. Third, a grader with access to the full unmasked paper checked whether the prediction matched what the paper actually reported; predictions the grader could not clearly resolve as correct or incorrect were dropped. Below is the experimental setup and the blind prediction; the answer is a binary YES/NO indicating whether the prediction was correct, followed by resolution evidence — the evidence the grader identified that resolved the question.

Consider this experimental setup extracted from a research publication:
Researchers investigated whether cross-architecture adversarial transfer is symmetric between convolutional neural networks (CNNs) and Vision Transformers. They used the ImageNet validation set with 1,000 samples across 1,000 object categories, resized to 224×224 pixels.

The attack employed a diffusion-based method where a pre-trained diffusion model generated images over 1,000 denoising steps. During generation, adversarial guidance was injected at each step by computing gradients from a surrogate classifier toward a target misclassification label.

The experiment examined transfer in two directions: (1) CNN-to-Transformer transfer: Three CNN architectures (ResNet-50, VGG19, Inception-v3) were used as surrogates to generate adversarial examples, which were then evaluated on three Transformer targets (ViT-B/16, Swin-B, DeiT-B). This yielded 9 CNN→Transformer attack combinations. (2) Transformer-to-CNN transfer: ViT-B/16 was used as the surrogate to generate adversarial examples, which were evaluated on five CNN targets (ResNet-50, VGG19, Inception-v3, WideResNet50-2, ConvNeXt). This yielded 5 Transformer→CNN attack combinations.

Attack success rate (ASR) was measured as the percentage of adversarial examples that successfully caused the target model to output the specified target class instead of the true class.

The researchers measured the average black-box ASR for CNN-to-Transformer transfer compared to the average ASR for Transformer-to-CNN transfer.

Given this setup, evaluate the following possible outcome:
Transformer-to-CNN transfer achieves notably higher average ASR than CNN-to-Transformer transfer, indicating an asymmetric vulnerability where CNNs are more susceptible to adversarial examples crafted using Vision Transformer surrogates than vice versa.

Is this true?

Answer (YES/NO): YES